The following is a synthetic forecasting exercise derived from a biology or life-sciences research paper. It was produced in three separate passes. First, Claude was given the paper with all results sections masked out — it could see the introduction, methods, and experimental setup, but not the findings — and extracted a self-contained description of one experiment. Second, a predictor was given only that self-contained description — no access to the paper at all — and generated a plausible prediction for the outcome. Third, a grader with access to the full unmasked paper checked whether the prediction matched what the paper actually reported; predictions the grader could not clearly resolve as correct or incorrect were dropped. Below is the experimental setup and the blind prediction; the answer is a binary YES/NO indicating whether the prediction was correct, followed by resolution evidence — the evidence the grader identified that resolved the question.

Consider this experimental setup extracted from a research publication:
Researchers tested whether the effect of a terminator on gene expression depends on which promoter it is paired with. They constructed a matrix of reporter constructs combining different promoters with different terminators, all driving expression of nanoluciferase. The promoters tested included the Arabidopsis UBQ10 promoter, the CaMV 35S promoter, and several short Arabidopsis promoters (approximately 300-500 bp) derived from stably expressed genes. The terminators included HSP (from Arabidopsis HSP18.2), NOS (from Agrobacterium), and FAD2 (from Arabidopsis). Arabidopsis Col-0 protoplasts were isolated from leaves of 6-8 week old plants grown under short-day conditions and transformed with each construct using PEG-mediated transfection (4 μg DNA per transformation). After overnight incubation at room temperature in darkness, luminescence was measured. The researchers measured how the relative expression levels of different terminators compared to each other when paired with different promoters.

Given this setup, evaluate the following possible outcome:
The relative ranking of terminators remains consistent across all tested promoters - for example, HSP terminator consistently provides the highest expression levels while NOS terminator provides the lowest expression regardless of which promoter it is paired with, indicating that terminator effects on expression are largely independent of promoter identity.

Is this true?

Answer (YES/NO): NO